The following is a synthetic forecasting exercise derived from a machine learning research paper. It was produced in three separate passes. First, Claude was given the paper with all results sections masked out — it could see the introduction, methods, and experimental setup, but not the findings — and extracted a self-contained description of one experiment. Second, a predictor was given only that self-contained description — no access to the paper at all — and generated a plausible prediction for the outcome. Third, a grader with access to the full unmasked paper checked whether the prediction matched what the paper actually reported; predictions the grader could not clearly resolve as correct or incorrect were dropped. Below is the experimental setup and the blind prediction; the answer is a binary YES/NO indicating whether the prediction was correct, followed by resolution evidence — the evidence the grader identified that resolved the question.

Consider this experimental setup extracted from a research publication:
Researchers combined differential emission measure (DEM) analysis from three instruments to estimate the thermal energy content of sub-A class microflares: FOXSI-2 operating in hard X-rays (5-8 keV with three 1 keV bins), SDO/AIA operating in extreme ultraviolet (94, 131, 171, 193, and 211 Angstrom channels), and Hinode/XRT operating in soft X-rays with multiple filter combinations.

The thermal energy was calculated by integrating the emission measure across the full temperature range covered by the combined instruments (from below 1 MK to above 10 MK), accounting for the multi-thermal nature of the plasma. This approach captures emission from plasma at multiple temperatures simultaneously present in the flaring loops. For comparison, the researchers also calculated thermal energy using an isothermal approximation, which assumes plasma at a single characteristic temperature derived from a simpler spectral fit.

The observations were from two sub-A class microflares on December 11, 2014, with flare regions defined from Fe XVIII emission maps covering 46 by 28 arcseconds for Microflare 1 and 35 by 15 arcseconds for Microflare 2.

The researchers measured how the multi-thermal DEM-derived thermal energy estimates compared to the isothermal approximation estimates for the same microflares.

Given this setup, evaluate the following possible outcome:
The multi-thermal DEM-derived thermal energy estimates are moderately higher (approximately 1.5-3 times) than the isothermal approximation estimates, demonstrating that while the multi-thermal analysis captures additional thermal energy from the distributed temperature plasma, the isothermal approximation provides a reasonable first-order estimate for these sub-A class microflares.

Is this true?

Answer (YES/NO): NO